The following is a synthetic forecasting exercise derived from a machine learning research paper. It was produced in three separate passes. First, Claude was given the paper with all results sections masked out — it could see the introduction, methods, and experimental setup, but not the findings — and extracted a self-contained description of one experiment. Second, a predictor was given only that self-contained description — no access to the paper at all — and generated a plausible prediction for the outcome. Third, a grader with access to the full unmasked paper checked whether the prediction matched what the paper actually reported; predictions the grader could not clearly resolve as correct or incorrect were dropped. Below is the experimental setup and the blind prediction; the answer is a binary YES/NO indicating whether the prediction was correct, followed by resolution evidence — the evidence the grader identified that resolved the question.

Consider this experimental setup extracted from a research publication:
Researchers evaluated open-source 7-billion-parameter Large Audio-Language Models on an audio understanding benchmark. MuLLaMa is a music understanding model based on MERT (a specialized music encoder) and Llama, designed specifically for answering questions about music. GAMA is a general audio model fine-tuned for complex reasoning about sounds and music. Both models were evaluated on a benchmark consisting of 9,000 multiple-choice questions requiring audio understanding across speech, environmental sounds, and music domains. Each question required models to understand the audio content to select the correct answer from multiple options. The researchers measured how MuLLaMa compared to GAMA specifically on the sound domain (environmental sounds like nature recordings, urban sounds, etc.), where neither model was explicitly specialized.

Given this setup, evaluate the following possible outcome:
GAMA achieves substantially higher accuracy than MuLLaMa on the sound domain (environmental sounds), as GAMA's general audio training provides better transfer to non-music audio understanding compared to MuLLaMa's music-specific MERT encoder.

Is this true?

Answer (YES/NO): NO